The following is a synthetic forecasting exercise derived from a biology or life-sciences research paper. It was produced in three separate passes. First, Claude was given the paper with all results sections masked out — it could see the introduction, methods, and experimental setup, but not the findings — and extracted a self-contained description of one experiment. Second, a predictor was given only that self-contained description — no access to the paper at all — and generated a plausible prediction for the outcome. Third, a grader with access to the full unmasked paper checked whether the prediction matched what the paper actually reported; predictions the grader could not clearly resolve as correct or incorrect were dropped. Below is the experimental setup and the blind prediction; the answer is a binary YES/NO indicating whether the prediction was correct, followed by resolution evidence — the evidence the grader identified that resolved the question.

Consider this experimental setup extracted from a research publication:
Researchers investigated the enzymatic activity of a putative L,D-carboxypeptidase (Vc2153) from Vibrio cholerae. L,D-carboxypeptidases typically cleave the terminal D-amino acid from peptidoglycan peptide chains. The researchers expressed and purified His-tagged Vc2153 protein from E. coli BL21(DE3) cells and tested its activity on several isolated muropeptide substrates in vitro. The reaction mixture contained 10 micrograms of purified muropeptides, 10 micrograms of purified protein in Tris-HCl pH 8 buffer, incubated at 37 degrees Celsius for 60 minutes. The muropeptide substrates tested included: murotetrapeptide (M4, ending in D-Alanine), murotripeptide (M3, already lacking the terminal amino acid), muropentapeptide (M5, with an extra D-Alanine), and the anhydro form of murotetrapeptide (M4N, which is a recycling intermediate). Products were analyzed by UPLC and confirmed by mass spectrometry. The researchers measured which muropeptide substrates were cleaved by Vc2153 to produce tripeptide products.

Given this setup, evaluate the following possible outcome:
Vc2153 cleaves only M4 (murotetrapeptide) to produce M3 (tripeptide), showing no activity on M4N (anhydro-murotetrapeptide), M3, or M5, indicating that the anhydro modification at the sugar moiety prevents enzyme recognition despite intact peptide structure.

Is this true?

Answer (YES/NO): NO